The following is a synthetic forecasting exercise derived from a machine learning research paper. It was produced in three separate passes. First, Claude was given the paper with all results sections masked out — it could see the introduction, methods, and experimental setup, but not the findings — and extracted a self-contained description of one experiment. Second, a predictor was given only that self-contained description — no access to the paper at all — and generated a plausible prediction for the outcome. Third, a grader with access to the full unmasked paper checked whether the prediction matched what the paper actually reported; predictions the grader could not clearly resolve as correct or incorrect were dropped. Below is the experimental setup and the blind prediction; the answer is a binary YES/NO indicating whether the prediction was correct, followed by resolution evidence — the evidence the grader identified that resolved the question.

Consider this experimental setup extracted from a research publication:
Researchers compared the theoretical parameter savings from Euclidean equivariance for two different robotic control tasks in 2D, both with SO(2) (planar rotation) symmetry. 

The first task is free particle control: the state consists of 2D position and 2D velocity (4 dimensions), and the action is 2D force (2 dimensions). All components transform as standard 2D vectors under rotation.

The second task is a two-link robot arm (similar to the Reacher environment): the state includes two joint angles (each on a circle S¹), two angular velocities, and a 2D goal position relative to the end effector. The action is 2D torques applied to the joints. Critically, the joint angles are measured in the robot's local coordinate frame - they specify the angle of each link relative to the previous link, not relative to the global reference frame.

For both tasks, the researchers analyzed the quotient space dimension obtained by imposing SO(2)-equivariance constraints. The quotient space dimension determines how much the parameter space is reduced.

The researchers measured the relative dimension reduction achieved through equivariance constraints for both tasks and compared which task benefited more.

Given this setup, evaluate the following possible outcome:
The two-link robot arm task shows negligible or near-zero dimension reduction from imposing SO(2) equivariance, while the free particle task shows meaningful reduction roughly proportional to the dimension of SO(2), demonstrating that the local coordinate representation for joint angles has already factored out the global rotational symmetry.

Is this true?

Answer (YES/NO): NO